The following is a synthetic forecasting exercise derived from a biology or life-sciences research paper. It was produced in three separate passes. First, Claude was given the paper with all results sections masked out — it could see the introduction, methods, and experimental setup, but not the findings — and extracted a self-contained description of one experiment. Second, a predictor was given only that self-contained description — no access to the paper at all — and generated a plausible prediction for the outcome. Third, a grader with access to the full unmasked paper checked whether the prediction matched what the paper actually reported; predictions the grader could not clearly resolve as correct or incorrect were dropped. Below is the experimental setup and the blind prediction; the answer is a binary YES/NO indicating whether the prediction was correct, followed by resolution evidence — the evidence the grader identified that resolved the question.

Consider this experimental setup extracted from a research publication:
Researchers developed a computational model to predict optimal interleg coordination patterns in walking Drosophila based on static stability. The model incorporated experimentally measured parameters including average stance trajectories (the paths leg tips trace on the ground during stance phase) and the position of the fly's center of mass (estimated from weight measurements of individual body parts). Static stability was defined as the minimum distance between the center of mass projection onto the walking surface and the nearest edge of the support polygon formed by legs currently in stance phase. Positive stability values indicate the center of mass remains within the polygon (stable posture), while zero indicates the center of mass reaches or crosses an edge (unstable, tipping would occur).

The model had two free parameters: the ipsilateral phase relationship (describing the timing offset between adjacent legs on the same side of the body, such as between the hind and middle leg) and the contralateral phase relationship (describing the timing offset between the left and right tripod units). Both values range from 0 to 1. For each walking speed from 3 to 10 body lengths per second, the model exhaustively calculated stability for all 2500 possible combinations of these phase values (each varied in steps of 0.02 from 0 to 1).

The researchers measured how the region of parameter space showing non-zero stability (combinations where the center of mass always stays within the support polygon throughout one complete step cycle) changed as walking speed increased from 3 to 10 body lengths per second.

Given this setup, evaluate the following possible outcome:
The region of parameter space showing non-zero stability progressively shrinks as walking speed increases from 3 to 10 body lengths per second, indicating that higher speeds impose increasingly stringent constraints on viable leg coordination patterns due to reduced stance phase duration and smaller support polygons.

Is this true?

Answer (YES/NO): YES